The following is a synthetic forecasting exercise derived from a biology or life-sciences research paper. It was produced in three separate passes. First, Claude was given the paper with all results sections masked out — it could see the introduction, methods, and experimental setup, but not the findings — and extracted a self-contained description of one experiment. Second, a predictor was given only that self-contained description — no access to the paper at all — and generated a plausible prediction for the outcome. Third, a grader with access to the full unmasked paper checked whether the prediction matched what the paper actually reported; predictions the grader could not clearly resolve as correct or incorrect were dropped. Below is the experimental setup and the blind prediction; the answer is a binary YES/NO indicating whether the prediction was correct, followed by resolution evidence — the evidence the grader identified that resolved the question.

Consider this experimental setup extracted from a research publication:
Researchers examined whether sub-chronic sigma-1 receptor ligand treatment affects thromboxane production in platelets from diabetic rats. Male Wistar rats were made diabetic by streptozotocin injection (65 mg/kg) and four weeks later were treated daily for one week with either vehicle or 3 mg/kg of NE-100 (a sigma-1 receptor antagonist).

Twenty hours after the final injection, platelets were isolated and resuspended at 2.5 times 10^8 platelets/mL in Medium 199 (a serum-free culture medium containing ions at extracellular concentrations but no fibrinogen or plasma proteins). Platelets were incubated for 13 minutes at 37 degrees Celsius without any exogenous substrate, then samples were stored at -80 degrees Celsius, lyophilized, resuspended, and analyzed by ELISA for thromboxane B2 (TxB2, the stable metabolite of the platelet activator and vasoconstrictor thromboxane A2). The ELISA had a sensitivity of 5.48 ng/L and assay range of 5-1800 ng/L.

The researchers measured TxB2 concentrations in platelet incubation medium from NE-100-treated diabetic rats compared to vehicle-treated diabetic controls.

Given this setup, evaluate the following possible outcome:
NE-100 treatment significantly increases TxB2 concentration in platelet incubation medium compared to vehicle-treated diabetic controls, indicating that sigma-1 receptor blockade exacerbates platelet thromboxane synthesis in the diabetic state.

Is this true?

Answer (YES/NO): NO